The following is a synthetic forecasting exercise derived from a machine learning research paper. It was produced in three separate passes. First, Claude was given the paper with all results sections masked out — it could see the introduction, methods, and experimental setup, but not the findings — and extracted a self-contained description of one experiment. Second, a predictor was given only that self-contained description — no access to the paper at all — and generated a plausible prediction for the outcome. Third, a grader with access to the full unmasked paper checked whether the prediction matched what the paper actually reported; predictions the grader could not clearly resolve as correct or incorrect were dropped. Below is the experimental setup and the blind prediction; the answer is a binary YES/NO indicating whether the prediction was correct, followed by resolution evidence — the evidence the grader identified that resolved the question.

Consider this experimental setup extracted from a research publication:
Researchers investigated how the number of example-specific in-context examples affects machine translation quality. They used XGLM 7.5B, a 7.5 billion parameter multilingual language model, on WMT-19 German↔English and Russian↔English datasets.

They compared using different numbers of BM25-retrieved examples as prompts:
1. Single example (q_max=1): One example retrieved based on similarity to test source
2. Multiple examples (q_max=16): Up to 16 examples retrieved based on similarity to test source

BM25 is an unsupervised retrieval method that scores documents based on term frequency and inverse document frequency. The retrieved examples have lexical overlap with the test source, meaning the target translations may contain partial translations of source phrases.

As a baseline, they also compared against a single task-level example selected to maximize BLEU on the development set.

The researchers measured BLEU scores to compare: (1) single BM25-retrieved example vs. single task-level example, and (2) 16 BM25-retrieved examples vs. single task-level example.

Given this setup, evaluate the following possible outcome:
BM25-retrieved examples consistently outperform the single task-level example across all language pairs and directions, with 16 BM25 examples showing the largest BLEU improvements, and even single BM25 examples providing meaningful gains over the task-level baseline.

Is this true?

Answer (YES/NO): NO